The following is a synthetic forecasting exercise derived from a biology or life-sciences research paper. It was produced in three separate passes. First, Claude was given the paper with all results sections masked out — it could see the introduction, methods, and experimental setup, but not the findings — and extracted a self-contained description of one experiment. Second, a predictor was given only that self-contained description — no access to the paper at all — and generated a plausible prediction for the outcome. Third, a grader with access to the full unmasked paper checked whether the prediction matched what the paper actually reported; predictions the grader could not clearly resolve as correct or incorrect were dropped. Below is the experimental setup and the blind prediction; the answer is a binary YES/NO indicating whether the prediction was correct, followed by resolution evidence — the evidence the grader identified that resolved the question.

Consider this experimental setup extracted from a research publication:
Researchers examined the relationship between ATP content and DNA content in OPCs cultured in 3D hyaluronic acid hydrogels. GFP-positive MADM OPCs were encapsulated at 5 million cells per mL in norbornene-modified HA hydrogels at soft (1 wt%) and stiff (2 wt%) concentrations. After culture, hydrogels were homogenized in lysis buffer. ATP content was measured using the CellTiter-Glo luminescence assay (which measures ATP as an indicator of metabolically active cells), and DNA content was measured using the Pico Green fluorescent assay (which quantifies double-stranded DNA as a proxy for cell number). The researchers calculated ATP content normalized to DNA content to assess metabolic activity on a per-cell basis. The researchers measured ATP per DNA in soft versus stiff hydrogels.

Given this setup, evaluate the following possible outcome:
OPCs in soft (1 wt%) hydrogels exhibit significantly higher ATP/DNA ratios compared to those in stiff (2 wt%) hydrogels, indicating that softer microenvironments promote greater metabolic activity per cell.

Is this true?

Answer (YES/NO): NO